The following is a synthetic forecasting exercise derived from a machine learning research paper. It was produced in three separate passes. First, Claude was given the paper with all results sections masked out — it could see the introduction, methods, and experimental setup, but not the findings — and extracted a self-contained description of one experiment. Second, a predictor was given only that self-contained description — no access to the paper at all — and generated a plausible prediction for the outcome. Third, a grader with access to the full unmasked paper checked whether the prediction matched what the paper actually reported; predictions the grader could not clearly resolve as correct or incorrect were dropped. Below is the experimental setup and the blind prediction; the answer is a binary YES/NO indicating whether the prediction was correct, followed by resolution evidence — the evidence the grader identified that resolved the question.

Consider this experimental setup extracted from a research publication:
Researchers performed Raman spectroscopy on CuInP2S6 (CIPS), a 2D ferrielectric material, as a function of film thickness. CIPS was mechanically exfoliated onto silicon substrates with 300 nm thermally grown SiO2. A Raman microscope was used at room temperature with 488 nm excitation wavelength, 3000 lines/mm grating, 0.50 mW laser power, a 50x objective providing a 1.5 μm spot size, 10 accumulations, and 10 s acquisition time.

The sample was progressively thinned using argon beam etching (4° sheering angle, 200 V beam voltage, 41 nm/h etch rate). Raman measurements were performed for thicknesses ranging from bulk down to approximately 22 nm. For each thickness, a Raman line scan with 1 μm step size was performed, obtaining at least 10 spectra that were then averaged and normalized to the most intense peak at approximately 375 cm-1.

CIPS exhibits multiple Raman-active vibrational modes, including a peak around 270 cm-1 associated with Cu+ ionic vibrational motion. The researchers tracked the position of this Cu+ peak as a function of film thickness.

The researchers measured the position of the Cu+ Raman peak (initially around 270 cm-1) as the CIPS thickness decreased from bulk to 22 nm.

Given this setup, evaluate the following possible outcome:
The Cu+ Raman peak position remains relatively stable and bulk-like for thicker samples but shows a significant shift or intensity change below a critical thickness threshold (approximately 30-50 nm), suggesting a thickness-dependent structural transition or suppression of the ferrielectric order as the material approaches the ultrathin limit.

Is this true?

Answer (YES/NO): NO